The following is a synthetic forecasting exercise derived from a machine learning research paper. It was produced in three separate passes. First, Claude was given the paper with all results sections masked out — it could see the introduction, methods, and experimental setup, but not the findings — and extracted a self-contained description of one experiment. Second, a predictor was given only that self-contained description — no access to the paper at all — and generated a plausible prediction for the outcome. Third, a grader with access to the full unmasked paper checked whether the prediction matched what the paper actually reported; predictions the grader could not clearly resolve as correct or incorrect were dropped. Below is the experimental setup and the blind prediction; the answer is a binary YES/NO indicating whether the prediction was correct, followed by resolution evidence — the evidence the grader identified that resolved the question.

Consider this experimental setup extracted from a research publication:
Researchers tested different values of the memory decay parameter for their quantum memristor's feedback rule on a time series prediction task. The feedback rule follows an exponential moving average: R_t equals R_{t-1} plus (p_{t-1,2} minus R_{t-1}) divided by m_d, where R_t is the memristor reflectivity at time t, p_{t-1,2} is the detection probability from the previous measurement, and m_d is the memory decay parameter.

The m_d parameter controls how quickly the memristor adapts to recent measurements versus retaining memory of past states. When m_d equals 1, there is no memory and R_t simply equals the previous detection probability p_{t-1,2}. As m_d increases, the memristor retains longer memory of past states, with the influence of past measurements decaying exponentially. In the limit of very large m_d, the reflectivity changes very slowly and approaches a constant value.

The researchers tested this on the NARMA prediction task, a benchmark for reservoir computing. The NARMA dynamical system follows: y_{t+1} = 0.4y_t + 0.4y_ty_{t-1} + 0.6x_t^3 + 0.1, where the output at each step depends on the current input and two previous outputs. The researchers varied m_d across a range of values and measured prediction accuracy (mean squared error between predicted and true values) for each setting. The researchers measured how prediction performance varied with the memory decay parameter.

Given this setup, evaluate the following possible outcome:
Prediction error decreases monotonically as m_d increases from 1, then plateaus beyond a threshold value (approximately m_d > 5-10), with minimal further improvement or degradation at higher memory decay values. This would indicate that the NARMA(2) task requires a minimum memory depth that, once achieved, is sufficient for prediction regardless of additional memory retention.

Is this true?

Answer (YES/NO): NO